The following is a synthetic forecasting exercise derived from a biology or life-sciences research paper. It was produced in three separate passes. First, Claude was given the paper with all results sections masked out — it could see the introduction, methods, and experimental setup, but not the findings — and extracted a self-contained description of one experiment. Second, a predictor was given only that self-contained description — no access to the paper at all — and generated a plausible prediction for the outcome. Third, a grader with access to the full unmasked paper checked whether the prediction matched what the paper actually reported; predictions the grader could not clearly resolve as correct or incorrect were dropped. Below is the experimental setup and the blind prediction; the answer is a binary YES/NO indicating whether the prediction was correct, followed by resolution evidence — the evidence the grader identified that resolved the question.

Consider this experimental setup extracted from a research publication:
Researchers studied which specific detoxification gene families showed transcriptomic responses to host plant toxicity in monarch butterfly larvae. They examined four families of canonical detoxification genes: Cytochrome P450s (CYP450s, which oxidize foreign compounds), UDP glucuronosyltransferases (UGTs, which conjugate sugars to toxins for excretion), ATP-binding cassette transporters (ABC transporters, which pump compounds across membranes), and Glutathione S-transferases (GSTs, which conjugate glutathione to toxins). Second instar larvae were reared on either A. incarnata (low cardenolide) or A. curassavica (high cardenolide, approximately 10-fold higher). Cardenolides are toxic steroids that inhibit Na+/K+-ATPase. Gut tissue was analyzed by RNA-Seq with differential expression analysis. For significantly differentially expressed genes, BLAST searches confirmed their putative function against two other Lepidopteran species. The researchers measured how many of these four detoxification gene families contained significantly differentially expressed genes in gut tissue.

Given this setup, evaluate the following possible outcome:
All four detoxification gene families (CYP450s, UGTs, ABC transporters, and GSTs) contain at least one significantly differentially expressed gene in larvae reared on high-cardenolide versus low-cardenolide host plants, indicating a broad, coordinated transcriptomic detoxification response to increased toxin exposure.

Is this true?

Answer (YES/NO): YES